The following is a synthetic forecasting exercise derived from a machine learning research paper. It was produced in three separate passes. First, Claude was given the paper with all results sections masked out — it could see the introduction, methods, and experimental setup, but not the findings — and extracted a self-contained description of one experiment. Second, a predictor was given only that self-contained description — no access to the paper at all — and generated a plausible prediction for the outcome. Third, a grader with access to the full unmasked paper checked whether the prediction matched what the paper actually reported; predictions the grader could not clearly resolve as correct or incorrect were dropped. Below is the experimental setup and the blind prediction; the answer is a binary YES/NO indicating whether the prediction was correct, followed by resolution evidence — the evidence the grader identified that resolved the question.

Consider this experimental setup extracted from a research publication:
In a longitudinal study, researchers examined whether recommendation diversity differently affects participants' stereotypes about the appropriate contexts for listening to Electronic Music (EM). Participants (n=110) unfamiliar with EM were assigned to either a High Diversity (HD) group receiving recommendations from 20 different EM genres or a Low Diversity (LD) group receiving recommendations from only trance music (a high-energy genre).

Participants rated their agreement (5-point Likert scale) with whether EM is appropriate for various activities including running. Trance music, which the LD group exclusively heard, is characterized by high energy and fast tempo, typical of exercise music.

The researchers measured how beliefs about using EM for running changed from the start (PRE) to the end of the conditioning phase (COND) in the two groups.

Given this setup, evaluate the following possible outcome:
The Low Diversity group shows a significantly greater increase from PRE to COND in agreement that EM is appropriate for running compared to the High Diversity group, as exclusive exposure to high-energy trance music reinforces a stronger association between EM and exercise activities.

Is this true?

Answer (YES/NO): YES